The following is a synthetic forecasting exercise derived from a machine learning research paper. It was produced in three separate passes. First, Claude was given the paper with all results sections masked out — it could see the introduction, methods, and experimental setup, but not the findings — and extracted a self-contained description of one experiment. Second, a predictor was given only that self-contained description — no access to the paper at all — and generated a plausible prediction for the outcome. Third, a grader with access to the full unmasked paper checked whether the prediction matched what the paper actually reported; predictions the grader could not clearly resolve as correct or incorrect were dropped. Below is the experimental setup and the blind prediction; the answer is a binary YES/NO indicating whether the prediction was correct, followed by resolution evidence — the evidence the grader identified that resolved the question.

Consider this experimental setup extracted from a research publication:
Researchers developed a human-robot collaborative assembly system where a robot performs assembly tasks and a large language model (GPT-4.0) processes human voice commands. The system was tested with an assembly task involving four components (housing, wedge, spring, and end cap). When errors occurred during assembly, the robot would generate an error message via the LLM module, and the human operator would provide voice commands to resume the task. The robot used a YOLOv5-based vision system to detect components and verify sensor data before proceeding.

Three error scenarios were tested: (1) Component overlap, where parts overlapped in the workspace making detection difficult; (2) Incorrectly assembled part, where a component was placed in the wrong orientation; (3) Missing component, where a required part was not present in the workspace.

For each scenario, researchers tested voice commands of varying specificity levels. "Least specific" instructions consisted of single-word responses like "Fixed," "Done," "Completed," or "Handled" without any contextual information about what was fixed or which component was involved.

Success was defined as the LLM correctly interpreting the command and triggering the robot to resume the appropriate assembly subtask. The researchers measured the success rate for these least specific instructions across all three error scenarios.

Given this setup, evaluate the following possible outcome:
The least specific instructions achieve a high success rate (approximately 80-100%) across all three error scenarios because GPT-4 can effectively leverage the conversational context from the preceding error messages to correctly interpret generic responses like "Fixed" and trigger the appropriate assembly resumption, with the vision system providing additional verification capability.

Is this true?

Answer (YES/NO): NO